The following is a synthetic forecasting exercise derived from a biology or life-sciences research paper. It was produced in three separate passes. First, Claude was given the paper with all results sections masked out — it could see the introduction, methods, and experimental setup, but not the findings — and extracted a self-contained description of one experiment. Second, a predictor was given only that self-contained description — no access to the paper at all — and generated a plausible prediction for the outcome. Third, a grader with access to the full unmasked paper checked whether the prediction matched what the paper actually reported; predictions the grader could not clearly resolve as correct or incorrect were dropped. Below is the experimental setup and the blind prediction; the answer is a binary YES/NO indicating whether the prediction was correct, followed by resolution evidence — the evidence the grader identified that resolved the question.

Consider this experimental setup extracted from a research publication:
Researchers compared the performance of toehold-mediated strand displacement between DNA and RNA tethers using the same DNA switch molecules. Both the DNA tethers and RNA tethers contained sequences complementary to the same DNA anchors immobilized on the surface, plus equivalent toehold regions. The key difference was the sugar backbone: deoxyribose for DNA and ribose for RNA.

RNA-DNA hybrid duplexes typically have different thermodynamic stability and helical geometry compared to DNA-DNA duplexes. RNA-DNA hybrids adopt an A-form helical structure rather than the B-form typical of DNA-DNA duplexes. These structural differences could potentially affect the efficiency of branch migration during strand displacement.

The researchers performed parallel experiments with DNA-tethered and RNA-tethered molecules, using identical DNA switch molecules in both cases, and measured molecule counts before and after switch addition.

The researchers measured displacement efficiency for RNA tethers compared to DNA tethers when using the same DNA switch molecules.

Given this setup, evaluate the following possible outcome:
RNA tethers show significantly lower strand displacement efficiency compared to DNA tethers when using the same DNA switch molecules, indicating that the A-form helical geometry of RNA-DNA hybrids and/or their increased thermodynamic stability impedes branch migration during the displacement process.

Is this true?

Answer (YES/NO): NO